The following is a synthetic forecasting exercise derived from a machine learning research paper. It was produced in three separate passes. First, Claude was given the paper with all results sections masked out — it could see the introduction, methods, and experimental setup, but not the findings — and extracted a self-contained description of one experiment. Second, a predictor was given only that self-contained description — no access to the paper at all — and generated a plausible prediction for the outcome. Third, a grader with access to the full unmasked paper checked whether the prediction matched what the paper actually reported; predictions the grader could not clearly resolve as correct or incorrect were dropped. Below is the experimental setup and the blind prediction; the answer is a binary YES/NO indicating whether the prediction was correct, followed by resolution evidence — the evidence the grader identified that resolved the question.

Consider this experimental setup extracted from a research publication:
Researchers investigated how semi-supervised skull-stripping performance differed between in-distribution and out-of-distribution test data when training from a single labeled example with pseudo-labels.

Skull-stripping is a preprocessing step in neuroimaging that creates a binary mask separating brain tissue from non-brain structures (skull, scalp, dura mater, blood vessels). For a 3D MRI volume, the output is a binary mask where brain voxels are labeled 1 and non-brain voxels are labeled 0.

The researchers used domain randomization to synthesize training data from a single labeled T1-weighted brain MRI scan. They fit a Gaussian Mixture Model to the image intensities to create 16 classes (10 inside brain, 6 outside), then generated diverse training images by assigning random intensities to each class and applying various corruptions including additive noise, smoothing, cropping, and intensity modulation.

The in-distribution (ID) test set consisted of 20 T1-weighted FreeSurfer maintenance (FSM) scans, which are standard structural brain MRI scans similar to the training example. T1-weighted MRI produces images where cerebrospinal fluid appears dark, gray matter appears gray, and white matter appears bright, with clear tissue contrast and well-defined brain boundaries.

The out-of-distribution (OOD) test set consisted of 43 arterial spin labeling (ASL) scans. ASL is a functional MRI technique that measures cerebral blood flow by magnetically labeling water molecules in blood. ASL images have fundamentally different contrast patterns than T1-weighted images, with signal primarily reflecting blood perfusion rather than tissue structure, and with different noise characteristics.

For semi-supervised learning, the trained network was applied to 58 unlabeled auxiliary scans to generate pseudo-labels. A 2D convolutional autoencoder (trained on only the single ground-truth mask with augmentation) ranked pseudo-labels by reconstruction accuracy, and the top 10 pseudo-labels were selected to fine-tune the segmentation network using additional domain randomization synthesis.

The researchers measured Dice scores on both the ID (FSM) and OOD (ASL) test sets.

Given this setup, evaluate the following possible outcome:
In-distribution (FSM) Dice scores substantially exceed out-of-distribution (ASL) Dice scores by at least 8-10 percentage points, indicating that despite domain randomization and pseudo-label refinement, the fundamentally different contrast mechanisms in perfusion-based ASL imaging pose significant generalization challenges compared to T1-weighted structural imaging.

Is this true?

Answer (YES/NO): NO